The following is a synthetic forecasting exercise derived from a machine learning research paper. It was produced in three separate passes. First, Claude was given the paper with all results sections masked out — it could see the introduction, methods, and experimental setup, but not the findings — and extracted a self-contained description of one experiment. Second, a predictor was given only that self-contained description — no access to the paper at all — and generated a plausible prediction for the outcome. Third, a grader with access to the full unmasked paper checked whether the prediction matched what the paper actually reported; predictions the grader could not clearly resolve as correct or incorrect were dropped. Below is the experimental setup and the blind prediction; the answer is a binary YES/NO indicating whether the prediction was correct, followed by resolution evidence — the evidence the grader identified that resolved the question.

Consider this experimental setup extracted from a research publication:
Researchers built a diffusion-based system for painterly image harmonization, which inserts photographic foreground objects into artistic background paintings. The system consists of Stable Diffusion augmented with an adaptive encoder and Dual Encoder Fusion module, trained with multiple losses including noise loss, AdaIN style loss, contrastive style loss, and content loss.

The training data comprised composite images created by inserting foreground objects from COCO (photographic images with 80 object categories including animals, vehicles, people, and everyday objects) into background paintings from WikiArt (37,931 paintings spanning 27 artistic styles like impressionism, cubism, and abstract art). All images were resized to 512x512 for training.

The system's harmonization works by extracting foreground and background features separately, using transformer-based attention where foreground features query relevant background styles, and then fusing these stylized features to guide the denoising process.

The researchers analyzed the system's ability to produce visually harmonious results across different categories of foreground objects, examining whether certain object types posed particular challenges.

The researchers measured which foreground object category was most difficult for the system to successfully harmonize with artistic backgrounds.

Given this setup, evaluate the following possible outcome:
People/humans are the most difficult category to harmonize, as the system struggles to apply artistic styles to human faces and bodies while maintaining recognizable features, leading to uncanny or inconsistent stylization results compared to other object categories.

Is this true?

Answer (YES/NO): YES